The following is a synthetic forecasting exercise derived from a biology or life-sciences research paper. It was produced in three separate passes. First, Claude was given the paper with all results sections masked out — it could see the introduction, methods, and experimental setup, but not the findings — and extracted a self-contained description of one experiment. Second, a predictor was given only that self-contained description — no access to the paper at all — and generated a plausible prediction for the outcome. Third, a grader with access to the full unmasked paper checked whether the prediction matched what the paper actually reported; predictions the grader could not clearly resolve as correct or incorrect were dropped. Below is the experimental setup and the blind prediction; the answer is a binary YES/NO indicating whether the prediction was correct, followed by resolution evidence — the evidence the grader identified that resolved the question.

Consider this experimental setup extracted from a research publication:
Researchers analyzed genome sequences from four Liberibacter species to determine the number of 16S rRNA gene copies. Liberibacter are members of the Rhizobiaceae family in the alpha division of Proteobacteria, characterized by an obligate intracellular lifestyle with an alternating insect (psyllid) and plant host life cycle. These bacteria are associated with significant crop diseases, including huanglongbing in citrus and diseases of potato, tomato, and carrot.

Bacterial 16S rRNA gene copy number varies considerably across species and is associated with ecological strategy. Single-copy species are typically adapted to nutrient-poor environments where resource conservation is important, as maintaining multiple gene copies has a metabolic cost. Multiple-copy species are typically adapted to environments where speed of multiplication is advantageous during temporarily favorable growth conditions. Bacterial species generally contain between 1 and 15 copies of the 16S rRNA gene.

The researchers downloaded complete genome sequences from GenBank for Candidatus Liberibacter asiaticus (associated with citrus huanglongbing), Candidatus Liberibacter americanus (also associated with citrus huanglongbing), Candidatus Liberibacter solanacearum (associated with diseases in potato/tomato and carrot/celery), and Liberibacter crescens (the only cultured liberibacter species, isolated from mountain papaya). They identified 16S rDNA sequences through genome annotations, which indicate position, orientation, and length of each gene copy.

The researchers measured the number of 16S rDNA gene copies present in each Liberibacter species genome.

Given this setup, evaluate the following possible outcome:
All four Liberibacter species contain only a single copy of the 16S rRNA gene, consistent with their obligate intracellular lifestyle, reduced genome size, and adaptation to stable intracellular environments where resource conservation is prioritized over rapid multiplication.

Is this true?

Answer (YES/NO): NO